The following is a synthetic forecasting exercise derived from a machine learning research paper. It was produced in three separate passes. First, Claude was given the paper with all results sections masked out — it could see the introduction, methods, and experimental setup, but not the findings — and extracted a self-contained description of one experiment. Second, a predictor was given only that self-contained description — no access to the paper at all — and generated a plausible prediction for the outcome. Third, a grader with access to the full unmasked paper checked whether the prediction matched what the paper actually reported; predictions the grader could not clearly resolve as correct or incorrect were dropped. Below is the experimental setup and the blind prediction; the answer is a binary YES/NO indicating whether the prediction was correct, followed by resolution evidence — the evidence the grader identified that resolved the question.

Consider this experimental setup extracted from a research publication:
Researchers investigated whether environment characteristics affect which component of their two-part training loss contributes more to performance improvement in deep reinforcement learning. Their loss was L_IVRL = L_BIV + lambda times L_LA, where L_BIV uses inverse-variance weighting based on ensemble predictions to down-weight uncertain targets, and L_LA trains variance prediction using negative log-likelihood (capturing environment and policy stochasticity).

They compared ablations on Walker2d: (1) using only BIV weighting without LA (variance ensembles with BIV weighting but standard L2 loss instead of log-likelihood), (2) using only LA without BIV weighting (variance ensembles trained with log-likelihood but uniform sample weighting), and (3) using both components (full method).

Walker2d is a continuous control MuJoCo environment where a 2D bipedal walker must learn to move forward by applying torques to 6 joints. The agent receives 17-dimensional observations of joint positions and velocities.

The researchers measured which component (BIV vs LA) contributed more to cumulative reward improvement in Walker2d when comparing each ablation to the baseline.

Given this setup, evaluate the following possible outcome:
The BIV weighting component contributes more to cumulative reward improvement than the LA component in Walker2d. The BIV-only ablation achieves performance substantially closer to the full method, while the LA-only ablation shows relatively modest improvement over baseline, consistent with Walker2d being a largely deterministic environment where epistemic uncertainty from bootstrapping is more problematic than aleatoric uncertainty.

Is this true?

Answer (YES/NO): YES